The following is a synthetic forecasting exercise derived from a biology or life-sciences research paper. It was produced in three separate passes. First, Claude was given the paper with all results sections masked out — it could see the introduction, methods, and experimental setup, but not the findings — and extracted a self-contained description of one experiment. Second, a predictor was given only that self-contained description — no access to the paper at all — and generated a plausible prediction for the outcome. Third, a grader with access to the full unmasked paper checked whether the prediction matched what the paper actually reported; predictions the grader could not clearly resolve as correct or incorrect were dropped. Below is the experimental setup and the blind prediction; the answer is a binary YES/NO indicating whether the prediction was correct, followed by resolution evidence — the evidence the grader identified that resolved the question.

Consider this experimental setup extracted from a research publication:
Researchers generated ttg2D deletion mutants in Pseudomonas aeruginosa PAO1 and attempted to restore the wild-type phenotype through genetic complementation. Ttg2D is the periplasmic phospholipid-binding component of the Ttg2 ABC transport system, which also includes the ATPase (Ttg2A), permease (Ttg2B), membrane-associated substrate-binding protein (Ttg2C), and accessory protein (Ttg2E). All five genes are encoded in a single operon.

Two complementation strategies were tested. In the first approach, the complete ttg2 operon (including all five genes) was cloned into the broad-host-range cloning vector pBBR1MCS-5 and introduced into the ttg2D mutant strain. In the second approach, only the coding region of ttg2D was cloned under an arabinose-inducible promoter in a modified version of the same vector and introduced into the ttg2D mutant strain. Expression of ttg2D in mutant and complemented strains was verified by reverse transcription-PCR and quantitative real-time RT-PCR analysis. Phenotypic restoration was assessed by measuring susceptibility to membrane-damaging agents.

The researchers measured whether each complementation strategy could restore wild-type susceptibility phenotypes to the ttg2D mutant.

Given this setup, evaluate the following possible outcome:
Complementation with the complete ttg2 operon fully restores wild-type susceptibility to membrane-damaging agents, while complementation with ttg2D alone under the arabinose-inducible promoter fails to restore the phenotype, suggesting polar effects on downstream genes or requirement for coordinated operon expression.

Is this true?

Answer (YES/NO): NO